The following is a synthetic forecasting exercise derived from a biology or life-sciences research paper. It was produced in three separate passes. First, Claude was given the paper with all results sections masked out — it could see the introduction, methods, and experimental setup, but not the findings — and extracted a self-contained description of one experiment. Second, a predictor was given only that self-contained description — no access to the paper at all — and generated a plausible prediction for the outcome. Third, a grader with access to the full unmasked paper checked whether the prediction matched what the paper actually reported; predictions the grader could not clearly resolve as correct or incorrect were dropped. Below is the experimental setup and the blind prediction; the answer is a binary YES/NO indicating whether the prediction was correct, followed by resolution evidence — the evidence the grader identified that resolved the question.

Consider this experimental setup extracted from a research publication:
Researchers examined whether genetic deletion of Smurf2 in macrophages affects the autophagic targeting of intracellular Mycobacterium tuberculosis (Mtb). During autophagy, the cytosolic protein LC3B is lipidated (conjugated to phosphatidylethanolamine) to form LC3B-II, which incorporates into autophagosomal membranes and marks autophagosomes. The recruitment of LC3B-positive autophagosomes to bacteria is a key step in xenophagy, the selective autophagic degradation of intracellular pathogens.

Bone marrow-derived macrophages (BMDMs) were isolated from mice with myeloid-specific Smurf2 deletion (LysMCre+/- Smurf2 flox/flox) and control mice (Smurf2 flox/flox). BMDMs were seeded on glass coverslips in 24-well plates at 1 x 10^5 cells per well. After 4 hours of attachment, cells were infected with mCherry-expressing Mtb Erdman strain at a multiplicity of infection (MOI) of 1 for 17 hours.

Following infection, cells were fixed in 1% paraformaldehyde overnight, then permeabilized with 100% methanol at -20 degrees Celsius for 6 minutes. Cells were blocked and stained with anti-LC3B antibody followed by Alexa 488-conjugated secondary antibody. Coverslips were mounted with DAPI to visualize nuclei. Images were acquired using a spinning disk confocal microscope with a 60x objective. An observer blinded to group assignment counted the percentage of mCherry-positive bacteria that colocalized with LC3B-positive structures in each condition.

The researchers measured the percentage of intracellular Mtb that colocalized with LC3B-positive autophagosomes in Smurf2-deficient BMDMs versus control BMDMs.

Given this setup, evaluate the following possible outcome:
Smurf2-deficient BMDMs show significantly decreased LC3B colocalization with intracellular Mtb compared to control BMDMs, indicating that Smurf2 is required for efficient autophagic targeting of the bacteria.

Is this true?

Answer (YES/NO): NO